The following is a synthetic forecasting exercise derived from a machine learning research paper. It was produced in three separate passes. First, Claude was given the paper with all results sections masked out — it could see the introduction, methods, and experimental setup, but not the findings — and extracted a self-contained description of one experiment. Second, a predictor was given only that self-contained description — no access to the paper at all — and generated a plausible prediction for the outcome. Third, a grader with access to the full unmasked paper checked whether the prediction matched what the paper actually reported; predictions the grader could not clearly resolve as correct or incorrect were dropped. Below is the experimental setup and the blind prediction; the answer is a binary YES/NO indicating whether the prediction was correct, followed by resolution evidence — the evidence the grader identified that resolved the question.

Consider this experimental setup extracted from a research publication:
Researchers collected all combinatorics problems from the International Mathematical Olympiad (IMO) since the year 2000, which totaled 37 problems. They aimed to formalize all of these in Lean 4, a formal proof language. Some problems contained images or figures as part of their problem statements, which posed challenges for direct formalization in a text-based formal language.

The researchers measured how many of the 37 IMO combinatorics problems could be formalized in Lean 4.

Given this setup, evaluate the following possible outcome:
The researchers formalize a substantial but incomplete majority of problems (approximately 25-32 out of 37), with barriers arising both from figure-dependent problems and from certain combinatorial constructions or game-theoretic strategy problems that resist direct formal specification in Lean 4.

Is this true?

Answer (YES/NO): NO